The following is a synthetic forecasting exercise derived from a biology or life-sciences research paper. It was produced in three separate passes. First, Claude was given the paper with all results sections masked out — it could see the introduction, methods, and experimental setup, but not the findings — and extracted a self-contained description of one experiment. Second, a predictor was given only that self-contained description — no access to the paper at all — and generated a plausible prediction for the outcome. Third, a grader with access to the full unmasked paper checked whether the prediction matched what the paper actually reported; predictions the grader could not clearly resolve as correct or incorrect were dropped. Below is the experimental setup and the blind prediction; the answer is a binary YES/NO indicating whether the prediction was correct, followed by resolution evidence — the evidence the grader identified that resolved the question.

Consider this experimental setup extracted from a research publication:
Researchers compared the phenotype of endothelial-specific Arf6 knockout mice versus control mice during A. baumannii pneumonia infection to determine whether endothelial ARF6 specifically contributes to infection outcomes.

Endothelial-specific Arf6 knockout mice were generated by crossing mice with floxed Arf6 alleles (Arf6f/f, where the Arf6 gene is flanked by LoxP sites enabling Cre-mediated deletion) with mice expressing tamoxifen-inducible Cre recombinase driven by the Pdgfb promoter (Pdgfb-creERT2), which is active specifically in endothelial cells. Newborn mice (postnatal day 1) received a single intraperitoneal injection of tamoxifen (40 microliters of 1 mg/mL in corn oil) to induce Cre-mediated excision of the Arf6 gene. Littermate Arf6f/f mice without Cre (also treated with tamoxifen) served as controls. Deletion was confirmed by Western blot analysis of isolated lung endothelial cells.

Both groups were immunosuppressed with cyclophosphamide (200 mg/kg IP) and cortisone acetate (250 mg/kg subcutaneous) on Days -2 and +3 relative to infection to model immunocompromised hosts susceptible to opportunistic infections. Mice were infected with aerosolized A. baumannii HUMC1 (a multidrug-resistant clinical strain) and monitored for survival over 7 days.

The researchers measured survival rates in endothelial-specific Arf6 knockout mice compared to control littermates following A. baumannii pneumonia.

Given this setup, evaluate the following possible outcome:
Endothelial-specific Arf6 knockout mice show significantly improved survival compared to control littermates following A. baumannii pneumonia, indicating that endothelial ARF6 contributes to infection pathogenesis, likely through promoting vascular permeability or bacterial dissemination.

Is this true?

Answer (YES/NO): YES